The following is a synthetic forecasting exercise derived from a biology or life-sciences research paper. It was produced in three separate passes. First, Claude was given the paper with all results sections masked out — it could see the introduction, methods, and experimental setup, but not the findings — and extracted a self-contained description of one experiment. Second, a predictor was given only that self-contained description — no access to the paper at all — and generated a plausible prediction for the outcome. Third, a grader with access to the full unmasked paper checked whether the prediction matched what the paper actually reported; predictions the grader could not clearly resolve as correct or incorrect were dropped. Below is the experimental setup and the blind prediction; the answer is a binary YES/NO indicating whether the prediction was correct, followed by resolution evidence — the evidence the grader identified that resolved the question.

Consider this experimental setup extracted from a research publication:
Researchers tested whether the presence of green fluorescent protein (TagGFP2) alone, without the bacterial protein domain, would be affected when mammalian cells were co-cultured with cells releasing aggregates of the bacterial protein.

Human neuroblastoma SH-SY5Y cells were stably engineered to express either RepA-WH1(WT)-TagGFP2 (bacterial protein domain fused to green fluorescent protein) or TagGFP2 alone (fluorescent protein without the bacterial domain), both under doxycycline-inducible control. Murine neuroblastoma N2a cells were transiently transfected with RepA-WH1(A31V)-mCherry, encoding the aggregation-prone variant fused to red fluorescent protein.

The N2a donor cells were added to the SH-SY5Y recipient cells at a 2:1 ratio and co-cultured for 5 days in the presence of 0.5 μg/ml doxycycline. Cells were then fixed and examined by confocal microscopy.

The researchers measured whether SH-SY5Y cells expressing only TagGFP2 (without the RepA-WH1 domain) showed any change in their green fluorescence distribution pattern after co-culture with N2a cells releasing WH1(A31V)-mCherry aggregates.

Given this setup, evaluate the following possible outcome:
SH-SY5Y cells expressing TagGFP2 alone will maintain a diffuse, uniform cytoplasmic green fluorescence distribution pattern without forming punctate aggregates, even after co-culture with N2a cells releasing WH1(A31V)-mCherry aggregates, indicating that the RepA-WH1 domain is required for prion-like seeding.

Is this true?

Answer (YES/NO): YES